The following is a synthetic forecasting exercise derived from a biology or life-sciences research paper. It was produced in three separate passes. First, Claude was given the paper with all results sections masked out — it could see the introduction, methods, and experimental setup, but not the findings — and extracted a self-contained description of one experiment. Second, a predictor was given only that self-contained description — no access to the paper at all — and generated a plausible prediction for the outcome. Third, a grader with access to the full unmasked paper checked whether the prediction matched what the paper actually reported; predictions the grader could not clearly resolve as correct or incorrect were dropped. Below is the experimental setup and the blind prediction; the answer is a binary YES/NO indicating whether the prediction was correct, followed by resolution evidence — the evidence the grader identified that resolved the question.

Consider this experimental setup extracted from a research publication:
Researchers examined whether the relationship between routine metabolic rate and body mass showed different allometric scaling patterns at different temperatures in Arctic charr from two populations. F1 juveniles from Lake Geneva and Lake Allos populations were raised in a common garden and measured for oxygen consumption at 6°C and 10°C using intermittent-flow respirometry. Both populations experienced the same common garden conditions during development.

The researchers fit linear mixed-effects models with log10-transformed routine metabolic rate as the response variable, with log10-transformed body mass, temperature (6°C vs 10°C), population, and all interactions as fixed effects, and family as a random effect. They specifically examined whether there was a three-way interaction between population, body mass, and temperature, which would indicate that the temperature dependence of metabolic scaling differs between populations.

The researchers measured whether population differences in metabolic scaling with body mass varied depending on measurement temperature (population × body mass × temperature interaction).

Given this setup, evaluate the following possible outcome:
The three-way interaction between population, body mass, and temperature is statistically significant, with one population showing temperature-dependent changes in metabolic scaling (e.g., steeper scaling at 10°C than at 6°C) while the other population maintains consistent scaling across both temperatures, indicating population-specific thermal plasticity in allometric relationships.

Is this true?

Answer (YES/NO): NO